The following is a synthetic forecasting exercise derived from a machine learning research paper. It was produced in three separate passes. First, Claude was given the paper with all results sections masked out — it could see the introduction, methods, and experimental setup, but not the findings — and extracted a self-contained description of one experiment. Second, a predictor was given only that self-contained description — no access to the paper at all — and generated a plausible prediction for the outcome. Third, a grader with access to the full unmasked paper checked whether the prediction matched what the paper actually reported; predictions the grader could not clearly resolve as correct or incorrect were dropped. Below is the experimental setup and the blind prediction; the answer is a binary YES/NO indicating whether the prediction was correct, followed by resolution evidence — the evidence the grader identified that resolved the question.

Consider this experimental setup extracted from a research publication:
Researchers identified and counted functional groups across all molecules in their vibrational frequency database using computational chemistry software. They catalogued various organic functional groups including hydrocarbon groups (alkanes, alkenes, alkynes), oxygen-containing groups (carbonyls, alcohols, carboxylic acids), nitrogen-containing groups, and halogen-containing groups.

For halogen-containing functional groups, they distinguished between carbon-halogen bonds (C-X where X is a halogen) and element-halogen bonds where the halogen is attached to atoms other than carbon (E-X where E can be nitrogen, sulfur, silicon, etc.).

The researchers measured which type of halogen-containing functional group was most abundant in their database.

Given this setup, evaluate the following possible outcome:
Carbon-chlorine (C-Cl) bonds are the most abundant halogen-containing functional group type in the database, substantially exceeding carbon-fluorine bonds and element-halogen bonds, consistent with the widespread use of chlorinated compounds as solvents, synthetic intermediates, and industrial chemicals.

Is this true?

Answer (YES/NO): NO